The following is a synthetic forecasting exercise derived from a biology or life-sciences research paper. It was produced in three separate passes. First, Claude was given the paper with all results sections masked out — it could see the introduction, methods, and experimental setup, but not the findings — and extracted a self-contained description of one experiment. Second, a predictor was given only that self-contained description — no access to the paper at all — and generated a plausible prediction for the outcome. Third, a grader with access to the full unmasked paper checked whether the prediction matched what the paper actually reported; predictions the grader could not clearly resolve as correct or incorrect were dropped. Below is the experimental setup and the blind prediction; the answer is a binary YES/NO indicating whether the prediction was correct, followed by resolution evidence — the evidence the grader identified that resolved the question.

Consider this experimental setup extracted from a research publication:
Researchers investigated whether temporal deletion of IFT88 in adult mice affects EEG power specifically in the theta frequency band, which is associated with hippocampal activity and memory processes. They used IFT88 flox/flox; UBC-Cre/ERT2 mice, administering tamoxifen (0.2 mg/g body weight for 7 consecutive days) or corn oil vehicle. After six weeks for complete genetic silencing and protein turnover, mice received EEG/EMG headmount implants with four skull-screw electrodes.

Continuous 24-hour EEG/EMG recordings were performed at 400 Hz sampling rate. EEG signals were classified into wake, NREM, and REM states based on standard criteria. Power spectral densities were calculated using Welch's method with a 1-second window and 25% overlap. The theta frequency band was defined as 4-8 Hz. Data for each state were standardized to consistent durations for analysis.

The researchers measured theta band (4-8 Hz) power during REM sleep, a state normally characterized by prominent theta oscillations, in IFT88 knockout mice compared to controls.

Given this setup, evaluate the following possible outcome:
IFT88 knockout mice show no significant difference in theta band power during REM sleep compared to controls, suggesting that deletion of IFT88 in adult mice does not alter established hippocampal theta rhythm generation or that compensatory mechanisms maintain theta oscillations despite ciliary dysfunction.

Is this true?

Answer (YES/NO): YES